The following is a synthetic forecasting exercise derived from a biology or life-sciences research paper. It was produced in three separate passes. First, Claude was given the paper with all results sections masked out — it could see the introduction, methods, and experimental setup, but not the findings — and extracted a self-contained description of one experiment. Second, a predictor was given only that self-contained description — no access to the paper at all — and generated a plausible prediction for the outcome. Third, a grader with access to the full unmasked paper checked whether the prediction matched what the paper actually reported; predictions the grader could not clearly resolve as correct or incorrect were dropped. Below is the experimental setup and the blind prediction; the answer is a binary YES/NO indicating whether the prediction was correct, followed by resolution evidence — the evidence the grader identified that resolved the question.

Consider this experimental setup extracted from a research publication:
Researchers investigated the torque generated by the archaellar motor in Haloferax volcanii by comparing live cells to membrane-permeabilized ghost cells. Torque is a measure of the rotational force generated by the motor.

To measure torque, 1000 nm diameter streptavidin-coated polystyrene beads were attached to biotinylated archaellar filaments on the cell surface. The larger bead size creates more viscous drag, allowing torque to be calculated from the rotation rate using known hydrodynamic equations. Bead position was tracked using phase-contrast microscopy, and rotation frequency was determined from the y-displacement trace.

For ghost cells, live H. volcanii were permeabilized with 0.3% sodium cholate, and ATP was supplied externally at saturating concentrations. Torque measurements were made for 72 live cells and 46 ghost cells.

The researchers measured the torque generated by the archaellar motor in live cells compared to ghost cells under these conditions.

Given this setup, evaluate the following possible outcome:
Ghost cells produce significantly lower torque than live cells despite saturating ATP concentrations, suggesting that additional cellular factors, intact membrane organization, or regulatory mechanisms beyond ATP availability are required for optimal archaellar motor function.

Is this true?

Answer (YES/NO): YES